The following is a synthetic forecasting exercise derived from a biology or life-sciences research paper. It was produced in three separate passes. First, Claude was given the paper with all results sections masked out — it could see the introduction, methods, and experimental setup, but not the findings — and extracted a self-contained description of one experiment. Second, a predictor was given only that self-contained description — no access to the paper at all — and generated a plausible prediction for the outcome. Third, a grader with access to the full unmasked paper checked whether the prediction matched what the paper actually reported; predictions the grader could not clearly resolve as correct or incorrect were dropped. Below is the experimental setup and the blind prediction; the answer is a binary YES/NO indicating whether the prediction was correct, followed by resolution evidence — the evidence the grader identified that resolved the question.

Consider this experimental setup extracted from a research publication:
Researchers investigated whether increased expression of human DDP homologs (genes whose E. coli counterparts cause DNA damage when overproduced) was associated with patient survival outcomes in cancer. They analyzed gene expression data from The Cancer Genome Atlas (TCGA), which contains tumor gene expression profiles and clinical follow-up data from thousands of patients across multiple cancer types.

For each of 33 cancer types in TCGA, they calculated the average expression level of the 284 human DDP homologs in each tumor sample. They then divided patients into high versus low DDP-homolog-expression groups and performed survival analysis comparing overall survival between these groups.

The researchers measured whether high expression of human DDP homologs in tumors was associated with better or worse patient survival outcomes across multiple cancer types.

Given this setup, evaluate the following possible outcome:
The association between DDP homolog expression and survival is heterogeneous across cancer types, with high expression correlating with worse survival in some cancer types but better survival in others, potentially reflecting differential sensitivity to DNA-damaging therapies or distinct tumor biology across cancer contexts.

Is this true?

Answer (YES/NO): NO